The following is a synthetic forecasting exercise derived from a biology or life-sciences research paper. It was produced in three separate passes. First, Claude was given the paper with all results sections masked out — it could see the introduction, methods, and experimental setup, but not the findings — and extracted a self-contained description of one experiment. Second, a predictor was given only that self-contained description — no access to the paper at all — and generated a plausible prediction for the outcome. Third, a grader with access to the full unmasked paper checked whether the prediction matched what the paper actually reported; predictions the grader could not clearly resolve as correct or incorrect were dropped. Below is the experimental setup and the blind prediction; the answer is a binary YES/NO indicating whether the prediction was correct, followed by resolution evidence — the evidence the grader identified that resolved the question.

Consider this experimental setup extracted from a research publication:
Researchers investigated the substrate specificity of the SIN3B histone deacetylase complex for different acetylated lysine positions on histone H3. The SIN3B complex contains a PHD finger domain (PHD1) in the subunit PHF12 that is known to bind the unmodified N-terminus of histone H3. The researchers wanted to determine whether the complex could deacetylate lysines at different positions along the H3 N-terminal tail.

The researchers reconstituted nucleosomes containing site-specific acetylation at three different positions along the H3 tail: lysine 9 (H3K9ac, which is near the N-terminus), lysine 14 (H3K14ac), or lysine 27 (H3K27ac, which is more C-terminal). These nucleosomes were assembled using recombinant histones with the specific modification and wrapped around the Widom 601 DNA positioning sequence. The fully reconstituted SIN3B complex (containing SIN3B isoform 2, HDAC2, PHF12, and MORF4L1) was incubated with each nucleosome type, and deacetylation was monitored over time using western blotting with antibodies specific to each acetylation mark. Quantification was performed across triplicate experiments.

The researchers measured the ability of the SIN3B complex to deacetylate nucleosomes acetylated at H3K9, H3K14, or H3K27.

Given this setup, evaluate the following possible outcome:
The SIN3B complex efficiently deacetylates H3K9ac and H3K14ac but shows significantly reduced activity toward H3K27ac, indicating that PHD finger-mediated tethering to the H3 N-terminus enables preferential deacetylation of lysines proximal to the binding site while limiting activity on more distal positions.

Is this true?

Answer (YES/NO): NO